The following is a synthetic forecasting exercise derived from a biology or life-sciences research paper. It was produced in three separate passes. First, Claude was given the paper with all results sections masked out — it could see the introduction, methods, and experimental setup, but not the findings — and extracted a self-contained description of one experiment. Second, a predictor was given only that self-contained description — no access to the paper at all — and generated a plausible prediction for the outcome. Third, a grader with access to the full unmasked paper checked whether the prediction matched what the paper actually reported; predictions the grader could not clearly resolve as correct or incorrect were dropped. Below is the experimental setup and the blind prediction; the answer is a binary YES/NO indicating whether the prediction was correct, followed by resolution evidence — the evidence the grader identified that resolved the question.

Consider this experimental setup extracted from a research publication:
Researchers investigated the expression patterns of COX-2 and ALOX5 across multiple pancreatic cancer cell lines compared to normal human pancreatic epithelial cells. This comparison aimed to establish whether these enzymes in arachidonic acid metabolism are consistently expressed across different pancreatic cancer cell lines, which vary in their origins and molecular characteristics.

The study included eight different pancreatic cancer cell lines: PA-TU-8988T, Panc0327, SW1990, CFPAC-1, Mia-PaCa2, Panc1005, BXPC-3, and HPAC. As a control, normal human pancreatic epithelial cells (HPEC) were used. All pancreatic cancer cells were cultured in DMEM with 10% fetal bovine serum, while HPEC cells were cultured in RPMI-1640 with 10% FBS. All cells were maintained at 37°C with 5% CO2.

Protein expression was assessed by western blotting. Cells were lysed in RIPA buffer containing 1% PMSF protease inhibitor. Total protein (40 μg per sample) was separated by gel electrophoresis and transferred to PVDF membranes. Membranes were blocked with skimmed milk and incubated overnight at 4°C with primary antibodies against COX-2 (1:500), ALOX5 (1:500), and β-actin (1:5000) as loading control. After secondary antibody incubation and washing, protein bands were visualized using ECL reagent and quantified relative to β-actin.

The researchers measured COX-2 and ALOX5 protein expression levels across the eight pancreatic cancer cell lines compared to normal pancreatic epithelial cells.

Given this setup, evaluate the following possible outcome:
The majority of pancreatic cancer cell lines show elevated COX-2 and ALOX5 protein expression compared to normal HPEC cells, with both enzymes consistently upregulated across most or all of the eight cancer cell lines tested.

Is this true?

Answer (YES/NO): NO